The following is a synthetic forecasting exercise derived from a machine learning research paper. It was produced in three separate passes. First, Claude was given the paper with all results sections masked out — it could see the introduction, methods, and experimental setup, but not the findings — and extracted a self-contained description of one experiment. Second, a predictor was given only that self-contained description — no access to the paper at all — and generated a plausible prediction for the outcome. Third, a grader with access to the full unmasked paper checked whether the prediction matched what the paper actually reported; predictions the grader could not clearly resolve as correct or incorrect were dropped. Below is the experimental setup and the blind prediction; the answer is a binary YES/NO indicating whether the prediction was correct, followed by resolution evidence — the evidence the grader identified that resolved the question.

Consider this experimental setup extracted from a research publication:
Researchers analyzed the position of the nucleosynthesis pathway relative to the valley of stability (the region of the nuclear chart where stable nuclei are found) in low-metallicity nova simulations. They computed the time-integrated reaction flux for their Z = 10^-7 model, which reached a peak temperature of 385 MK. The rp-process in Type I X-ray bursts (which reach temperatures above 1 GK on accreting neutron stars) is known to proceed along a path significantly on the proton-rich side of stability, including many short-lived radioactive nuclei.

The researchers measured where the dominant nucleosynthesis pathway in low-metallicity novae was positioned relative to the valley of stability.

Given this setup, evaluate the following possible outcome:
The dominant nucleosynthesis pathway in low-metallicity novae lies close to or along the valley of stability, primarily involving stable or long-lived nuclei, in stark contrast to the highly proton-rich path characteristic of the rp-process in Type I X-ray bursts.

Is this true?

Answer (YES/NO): YES